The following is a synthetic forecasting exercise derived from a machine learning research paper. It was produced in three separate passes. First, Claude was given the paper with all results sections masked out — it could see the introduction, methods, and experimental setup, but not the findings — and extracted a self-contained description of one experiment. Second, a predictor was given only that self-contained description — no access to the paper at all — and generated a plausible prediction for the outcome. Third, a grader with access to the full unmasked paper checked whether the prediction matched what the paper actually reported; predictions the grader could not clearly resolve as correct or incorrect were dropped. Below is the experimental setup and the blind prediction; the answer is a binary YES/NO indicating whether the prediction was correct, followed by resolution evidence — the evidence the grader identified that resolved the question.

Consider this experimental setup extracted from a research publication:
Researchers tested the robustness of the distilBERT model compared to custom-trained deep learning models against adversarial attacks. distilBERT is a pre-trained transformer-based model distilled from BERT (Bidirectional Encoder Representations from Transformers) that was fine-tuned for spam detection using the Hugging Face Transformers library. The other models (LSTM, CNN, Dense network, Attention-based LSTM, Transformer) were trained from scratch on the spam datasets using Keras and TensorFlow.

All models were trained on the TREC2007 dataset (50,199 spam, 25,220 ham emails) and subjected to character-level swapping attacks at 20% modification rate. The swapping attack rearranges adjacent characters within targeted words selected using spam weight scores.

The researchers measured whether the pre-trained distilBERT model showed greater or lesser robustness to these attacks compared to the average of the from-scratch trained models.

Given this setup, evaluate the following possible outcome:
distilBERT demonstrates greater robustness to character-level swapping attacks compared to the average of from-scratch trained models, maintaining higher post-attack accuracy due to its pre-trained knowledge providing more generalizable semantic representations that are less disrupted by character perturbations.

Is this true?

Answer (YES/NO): YES